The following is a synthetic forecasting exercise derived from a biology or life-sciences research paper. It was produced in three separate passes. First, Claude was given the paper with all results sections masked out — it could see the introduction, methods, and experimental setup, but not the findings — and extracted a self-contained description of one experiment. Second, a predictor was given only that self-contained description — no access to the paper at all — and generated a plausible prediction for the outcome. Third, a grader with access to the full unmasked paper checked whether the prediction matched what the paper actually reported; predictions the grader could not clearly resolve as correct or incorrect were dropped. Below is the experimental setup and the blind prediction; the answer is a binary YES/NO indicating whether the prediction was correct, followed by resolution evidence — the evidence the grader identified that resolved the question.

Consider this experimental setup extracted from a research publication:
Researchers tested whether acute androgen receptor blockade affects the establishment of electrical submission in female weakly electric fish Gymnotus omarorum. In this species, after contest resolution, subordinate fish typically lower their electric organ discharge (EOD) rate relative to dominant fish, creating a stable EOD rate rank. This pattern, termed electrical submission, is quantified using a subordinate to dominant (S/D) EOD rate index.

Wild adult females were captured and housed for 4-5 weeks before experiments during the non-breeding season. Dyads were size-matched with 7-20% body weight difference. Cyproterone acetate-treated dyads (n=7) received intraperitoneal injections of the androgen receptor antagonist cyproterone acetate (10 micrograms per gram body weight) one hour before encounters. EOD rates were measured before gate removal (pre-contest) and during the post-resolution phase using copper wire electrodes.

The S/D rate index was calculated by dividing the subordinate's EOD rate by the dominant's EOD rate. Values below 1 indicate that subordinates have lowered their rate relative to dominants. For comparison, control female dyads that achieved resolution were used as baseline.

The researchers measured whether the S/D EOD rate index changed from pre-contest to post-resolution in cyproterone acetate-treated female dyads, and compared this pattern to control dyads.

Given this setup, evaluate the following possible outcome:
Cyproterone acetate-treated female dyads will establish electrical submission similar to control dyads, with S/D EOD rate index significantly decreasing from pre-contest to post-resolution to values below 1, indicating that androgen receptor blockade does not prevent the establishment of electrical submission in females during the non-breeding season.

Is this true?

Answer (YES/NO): YES